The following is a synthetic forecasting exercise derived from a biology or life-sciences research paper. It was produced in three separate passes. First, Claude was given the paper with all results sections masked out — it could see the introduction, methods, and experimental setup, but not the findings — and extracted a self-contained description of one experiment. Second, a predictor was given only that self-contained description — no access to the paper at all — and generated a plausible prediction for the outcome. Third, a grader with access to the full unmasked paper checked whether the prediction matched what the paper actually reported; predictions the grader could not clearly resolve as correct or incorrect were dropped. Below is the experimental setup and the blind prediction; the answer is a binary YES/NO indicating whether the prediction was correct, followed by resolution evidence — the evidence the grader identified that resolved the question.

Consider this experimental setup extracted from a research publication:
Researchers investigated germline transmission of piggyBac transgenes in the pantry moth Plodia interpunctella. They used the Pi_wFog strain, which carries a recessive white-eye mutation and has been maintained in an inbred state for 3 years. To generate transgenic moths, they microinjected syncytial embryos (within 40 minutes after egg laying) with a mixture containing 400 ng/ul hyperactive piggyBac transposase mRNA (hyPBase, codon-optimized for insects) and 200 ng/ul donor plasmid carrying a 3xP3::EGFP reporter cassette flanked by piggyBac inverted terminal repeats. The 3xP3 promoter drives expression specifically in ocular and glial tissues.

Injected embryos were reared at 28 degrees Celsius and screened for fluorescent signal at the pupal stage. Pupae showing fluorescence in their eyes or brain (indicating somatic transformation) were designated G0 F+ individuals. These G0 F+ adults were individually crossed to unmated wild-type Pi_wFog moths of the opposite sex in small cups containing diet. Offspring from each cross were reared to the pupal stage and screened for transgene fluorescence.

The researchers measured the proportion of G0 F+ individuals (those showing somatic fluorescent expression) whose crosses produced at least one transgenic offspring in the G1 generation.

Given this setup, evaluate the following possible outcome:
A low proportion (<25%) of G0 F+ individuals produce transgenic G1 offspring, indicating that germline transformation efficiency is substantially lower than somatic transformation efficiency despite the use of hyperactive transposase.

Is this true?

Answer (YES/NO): NO